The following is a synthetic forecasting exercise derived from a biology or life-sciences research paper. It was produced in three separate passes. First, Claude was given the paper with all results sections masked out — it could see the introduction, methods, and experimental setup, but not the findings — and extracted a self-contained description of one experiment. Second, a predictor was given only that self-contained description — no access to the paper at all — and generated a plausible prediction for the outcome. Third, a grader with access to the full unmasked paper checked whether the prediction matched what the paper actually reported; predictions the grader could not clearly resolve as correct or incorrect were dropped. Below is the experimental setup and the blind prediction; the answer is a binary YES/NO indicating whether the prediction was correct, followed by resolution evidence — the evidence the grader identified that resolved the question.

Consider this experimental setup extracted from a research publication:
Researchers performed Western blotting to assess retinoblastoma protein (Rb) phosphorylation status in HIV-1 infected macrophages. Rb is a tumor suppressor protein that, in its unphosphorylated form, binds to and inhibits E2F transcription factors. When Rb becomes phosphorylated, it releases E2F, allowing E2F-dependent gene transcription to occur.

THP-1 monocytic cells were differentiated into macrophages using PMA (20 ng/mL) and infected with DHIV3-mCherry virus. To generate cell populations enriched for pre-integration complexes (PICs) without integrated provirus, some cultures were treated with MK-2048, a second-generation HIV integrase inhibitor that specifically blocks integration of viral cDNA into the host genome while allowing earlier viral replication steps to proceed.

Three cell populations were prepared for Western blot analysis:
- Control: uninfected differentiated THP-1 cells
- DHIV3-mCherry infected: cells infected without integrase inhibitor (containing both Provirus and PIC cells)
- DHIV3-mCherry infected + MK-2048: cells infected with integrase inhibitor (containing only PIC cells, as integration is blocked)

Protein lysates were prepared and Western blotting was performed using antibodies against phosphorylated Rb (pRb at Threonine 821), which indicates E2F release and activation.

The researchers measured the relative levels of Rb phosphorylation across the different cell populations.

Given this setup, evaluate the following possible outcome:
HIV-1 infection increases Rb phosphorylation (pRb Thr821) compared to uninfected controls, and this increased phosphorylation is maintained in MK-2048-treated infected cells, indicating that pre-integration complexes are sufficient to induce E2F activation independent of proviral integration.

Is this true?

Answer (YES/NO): NO